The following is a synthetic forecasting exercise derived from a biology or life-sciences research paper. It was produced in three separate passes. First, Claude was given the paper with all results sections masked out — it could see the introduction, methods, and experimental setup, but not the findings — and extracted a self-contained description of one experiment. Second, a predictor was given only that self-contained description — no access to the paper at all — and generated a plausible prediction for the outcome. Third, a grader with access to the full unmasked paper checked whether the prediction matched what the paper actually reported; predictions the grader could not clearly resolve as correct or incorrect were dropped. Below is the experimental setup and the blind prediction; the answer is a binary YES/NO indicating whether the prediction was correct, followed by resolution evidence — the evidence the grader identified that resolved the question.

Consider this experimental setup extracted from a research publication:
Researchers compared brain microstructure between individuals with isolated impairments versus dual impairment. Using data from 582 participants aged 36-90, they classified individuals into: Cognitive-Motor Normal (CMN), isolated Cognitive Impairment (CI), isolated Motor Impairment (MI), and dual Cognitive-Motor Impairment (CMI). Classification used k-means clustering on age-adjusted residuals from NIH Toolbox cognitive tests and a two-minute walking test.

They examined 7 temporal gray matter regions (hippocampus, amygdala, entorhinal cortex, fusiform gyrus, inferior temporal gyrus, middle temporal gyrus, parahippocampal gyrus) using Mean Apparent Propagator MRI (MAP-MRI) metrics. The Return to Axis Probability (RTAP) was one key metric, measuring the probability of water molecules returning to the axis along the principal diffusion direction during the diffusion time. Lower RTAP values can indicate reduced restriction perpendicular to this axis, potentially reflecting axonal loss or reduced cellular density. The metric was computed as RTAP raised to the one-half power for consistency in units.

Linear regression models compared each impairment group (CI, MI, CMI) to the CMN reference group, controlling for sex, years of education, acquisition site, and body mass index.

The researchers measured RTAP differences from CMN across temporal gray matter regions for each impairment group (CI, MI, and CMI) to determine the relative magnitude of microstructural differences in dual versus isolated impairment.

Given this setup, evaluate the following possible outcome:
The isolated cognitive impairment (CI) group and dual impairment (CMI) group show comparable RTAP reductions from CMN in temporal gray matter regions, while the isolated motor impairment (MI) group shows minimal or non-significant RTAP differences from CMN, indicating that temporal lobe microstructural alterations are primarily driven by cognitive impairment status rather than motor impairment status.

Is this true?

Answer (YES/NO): NO